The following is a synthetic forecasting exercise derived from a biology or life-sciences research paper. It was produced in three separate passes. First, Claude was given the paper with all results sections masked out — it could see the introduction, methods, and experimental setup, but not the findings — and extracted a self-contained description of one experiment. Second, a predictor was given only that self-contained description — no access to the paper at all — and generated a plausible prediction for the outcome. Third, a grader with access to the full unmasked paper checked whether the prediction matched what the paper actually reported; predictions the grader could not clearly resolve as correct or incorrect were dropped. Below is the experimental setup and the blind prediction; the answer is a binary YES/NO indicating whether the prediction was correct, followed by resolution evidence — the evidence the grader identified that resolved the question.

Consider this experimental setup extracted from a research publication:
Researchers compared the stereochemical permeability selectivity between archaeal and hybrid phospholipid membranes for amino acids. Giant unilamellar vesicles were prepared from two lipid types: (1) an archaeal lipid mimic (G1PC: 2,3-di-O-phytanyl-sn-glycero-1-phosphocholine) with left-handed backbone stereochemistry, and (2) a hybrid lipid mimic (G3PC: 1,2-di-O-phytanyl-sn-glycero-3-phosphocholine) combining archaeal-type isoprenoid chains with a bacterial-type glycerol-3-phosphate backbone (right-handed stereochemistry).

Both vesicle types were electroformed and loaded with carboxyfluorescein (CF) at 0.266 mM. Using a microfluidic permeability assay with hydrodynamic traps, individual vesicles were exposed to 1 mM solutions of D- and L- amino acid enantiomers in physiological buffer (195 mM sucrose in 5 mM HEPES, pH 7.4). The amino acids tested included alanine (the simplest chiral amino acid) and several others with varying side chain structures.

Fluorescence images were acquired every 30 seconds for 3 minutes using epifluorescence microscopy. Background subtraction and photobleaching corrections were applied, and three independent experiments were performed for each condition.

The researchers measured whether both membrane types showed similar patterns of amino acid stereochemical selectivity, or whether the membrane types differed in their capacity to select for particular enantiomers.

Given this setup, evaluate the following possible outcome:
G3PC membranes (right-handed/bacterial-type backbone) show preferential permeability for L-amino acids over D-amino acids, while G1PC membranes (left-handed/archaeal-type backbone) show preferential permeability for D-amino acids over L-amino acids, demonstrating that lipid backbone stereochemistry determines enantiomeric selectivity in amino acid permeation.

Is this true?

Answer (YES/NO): NO